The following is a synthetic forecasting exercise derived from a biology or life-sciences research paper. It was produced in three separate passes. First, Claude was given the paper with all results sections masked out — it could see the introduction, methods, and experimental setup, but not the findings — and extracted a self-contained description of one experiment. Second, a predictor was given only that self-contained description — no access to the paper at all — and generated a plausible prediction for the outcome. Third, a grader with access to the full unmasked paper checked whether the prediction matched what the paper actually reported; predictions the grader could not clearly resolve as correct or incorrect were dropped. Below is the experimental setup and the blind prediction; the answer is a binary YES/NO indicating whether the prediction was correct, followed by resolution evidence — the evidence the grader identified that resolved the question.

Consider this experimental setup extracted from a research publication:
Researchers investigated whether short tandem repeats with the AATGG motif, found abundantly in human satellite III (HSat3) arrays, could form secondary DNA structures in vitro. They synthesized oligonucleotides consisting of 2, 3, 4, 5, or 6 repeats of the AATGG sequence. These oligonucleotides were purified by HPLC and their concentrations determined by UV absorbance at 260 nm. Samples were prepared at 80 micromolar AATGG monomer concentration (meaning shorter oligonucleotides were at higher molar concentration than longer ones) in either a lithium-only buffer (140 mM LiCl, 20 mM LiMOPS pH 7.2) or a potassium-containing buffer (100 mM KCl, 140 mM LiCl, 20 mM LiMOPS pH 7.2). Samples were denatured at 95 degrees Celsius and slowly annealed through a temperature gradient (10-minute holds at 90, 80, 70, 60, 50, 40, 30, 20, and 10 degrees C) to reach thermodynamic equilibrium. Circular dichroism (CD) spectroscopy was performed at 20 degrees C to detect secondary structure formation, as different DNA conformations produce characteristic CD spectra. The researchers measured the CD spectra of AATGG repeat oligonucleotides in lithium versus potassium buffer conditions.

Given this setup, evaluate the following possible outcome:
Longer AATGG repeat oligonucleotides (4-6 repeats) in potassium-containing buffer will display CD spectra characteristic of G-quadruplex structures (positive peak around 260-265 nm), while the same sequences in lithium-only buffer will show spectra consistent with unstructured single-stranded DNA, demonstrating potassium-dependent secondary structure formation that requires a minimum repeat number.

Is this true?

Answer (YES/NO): NO